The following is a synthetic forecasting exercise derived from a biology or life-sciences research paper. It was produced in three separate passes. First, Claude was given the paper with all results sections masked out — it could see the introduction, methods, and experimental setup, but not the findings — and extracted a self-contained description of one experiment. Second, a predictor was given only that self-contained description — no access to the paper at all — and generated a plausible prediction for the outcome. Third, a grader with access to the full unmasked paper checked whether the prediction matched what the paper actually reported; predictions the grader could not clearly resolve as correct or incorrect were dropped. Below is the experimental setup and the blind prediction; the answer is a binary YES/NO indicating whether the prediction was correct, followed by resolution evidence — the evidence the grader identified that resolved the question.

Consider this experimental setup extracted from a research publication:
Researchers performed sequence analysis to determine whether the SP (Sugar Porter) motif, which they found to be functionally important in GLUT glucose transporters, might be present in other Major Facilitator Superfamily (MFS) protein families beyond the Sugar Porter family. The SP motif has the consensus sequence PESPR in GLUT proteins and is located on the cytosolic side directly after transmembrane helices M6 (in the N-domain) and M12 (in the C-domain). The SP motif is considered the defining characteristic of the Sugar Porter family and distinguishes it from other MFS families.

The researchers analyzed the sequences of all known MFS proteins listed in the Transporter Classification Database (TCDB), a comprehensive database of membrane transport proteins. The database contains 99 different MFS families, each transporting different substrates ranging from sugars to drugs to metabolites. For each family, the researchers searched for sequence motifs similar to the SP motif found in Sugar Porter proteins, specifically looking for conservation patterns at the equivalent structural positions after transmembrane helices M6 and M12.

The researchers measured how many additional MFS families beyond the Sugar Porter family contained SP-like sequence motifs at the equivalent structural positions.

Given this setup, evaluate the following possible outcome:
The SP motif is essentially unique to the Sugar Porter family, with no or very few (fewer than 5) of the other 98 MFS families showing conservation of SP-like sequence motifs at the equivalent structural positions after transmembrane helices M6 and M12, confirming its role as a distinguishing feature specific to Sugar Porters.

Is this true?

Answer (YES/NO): YES